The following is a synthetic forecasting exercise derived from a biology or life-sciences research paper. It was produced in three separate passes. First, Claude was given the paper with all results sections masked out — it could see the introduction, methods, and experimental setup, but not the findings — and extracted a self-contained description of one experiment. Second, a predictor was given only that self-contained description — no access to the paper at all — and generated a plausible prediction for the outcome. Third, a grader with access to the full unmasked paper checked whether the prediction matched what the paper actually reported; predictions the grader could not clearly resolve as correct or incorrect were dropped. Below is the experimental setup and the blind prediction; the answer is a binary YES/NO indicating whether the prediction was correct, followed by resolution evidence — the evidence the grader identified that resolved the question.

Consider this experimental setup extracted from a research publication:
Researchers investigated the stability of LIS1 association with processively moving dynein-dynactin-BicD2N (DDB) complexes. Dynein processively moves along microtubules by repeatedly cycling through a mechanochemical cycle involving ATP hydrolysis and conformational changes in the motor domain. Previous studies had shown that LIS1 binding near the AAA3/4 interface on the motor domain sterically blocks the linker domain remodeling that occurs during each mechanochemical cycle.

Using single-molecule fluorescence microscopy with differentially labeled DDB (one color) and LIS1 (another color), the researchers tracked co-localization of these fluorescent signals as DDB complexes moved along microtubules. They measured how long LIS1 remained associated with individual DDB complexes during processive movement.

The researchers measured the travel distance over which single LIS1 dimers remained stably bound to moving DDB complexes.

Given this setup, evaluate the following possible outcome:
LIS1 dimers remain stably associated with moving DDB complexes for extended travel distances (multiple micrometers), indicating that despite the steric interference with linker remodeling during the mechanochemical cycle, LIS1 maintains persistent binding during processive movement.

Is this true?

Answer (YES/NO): YES